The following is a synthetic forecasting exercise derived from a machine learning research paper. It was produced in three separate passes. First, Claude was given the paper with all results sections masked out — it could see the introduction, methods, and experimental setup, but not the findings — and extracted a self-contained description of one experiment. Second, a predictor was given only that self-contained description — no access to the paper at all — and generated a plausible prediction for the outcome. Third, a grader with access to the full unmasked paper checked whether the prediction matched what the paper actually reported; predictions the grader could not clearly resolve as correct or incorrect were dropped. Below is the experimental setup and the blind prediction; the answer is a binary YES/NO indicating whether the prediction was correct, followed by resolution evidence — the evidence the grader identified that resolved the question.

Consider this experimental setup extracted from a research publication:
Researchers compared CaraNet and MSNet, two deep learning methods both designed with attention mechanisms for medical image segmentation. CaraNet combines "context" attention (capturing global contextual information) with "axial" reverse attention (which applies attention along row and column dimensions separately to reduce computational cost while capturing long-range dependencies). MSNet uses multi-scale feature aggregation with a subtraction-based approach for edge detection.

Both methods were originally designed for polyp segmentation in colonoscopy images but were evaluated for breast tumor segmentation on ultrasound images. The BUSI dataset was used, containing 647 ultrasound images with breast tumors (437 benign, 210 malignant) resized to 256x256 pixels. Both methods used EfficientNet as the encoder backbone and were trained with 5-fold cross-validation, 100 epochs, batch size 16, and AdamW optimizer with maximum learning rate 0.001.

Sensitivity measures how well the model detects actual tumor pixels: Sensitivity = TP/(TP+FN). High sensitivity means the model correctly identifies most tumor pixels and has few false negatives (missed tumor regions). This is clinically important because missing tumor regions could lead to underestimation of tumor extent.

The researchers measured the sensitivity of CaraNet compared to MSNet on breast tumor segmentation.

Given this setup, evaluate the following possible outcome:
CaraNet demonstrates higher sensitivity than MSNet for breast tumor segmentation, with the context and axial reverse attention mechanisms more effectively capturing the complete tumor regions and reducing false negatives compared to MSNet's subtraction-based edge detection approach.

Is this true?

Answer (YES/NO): YES